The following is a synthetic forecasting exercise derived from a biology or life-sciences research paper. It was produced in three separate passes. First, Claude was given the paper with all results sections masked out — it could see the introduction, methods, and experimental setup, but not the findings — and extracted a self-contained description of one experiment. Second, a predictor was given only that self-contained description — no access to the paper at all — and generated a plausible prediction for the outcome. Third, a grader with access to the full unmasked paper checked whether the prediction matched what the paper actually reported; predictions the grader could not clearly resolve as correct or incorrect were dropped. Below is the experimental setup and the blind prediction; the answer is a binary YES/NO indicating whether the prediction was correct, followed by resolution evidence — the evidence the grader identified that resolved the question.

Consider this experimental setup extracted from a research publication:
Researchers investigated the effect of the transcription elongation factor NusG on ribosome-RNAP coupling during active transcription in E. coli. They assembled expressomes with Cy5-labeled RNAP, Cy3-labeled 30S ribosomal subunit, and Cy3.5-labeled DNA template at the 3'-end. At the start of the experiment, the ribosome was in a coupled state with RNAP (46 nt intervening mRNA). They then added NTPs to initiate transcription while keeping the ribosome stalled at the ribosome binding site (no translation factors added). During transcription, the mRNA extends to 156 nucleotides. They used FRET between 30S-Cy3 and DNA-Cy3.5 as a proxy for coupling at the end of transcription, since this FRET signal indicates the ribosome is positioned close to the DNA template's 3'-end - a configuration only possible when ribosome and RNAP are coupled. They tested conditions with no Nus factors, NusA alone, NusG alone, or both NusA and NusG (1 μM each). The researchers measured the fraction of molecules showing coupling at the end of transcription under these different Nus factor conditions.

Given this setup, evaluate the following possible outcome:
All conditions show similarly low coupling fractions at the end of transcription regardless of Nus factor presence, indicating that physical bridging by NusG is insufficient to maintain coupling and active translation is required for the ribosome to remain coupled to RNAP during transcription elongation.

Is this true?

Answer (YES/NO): NO